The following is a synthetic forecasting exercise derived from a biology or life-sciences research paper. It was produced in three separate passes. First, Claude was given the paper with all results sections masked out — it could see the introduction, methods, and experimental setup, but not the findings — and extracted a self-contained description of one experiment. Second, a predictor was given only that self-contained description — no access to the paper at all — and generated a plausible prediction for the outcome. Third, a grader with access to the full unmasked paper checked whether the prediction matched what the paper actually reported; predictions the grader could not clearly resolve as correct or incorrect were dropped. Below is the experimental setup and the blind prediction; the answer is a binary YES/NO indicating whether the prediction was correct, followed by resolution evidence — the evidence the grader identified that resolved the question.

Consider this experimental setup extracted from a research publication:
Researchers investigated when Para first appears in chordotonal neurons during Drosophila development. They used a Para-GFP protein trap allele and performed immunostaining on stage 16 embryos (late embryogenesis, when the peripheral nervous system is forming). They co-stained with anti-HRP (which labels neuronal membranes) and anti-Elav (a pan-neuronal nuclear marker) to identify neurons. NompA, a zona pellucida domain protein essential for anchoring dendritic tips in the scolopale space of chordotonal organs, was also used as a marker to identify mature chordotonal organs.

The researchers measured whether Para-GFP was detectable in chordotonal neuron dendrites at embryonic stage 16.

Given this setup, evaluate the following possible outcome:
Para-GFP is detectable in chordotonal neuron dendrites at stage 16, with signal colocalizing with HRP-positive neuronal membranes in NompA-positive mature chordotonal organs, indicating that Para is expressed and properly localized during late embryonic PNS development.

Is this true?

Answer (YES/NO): YES